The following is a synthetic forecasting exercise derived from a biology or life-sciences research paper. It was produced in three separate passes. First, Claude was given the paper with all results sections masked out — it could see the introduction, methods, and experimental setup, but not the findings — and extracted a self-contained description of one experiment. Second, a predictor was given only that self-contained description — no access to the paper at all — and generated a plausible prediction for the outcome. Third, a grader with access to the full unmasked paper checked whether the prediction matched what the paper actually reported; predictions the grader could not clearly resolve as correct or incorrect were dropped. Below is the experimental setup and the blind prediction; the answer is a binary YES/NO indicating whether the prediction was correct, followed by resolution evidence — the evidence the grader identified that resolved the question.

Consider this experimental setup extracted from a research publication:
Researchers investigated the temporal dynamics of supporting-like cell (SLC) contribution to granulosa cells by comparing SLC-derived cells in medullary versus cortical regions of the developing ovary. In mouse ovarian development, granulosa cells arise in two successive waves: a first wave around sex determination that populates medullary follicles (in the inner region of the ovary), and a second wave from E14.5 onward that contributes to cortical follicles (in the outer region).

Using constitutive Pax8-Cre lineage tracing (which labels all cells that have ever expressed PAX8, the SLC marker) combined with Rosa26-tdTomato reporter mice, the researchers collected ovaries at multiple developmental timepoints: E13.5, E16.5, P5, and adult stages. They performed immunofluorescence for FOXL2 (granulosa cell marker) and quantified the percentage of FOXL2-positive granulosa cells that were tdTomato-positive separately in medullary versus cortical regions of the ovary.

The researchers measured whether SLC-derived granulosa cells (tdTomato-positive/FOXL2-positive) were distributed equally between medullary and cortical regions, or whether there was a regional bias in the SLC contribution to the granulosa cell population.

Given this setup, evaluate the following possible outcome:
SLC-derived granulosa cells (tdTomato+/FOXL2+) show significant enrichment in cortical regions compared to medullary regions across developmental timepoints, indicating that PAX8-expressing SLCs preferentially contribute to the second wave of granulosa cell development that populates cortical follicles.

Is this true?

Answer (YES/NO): NO